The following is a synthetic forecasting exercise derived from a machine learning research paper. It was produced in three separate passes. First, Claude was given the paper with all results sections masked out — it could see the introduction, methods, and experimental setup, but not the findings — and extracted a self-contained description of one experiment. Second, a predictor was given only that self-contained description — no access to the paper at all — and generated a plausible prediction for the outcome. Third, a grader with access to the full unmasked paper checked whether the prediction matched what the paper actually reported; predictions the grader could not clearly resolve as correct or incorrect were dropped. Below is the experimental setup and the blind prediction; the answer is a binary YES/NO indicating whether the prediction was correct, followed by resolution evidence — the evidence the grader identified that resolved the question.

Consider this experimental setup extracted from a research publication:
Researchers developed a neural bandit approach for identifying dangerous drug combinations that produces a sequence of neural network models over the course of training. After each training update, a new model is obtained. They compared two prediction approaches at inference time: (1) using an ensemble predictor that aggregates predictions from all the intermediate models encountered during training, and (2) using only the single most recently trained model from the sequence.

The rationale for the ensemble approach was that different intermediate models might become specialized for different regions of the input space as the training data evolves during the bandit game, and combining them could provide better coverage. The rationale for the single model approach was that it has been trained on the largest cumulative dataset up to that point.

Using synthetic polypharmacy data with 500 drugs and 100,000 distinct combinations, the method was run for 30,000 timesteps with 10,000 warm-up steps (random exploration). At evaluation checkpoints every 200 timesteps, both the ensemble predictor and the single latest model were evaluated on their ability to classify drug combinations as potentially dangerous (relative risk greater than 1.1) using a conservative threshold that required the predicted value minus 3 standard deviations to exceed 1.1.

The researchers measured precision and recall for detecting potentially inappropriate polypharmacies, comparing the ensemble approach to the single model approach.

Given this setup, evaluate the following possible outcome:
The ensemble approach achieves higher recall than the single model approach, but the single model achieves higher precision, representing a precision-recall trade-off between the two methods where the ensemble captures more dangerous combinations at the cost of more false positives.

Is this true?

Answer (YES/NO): NO